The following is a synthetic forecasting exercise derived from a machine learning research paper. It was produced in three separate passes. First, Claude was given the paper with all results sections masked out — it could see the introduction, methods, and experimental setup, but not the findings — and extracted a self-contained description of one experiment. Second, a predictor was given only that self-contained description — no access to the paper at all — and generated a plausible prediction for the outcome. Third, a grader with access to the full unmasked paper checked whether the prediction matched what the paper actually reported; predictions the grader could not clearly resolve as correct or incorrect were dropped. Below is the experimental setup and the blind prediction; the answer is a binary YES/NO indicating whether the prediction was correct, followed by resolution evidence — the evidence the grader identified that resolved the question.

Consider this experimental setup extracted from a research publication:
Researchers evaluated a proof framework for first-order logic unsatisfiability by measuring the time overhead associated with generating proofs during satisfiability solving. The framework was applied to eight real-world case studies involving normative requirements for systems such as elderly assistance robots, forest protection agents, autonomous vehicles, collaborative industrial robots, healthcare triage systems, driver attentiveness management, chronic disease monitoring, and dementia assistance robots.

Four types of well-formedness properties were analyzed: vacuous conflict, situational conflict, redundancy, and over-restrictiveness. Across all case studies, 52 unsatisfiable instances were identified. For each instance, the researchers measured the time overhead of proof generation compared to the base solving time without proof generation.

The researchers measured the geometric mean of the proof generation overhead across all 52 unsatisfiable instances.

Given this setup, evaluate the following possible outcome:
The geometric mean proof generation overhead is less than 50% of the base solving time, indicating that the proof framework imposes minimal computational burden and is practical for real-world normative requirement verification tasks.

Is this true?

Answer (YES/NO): YES